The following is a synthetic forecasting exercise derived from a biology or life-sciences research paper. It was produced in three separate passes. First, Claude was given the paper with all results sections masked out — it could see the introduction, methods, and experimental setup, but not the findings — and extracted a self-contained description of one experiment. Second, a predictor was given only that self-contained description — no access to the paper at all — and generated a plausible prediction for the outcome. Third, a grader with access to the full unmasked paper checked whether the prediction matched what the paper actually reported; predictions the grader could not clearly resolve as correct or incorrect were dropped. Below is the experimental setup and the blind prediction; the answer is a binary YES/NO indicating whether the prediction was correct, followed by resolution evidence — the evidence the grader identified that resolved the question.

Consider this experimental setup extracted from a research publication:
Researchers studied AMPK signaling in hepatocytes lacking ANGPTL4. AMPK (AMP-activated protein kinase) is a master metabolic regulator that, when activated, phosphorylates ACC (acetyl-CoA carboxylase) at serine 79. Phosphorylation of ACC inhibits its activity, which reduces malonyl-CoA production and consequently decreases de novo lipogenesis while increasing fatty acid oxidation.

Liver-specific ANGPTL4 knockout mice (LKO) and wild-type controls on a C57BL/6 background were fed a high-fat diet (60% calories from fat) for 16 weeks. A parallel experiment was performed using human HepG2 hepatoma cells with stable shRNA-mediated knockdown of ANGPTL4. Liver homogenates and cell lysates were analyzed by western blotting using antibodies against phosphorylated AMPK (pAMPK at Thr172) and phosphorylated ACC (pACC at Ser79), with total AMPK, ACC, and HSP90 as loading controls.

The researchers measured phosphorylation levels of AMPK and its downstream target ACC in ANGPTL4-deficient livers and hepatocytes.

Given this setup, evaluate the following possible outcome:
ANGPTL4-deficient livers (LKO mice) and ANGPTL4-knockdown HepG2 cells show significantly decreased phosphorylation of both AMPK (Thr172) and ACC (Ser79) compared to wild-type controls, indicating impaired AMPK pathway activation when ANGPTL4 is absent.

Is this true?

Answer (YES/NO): NO